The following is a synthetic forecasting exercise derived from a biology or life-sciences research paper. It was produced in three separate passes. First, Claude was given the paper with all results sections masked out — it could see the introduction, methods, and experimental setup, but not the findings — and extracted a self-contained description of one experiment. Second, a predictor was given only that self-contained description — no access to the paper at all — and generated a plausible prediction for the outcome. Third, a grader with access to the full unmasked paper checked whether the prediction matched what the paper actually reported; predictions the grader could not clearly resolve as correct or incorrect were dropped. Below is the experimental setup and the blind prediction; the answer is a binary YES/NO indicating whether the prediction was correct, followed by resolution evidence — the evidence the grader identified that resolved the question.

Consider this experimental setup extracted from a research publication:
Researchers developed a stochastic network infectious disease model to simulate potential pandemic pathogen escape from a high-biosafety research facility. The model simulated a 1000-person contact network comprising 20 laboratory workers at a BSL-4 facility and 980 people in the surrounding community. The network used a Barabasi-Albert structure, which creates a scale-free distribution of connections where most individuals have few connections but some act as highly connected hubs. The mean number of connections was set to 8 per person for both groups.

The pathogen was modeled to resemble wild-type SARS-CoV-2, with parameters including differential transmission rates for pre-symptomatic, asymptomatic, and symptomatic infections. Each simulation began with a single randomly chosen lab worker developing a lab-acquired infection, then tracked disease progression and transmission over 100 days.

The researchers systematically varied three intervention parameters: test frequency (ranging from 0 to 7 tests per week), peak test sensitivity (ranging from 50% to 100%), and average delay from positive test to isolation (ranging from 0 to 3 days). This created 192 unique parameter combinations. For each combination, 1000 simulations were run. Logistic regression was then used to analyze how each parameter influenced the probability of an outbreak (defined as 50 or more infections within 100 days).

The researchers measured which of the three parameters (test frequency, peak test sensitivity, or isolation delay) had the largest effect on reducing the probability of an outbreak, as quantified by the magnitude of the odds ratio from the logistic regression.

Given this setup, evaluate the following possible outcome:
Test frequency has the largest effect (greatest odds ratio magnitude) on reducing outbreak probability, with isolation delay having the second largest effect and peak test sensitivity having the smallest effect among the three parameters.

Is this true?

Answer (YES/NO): YES